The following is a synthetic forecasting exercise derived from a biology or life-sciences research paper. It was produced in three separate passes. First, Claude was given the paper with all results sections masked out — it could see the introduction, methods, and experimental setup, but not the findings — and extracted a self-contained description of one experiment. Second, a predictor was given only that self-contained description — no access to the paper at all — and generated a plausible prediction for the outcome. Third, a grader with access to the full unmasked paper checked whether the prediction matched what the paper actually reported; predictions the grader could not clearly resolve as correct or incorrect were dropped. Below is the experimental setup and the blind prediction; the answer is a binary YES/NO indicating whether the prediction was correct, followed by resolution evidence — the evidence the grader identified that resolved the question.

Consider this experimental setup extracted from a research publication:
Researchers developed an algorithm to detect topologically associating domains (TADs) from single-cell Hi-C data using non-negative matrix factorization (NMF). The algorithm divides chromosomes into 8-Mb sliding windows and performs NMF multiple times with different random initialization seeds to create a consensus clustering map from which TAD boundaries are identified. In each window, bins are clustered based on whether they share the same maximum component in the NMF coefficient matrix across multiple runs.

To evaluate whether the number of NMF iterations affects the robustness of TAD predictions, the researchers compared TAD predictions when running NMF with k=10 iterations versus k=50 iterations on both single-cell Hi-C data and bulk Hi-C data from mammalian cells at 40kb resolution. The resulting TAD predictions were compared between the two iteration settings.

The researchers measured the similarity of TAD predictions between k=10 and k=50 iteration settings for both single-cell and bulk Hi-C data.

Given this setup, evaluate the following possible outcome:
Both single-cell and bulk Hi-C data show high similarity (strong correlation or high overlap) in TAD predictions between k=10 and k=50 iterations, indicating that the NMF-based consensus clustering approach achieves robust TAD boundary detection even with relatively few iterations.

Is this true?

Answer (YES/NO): YES